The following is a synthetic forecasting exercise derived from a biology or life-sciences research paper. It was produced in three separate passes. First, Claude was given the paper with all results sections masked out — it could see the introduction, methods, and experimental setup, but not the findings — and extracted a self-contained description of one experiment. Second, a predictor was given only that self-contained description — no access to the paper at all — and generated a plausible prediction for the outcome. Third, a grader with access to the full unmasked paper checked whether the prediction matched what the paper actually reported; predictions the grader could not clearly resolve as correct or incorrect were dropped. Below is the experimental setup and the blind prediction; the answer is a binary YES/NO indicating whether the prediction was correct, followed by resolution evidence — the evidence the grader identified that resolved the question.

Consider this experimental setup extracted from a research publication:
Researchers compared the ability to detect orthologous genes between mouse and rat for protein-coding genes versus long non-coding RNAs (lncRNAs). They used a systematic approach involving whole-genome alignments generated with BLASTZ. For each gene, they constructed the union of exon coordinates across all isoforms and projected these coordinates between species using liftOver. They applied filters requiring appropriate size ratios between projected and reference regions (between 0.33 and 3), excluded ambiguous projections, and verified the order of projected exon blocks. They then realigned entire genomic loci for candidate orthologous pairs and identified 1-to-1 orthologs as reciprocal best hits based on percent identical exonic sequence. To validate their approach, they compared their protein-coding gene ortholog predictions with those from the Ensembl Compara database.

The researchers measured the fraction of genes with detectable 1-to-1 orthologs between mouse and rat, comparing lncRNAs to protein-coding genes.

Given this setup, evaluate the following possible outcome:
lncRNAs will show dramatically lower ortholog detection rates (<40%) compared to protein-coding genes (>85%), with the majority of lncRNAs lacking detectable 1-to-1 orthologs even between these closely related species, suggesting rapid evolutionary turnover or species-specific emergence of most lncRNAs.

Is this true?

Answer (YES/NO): NO